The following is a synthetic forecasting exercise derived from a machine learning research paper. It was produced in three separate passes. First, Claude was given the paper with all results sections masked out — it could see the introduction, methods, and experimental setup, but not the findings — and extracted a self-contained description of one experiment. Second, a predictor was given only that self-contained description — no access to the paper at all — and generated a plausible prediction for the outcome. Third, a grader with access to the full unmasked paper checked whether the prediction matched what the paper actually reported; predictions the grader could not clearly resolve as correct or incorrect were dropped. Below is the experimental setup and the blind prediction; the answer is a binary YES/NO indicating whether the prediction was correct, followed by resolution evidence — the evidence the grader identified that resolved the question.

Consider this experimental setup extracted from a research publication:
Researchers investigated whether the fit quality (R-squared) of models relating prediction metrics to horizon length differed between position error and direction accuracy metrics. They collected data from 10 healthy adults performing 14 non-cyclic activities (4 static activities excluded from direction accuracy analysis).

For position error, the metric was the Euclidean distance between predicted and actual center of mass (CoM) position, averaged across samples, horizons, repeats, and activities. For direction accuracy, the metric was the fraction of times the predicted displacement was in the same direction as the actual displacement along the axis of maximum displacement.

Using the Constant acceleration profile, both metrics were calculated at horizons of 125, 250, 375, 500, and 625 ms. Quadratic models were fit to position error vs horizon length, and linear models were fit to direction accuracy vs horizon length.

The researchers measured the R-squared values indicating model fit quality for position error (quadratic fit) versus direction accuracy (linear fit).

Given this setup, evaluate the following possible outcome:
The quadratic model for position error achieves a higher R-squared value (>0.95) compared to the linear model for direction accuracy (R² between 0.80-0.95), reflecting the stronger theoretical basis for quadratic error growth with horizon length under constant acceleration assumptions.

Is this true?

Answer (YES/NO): YES